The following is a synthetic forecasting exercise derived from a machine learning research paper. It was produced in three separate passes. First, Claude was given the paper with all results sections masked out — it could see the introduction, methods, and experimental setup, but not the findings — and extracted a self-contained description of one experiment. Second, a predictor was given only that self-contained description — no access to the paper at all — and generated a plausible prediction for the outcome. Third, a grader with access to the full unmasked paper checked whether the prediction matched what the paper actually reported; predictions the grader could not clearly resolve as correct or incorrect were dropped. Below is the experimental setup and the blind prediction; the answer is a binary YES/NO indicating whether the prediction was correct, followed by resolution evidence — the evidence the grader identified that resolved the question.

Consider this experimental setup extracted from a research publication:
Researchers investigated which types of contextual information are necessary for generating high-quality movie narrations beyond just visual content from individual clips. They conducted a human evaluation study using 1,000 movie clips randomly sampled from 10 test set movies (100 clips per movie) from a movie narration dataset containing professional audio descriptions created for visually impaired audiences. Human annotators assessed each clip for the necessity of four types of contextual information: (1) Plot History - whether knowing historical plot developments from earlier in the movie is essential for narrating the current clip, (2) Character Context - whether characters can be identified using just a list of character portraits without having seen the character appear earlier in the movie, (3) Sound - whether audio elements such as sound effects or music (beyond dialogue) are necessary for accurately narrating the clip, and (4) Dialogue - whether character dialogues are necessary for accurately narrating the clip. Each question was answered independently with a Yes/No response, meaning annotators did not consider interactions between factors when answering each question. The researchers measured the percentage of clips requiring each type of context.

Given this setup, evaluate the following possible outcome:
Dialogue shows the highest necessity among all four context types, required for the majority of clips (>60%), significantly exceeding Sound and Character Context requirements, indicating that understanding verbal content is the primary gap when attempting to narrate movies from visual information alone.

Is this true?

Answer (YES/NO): NO